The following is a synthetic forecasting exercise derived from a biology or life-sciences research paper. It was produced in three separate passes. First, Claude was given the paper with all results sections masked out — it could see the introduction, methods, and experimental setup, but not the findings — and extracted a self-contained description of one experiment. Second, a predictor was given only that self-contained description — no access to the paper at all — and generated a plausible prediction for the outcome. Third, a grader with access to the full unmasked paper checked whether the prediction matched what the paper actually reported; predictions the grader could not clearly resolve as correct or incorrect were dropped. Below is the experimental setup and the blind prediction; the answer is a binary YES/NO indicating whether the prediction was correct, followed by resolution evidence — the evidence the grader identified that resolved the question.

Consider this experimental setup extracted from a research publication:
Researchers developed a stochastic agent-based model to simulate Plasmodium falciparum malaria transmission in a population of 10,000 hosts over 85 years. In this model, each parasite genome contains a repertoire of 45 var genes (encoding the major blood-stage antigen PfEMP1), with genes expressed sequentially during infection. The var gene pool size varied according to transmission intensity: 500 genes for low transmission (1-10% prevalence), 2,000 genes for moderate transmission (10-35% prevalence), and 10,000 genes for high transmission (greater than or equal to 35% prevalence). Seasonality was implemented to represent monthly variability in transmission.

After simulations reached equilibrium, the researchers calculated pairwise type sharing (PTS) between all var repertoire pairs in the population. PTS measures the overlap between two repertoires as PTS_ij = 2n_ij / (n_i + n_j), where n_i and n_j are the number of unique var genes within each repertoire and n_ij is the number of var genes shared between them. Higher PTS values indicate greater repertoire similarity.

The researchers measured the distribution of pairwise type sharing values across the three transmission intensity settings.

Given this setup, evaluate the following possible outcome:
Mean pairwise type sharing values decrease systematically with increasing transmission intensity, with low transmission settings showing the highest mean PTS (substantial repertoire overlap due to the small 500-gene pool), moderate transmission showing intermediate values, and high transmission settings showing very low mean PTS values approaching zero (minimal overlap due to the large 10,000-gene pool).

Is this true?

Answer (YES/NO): YES